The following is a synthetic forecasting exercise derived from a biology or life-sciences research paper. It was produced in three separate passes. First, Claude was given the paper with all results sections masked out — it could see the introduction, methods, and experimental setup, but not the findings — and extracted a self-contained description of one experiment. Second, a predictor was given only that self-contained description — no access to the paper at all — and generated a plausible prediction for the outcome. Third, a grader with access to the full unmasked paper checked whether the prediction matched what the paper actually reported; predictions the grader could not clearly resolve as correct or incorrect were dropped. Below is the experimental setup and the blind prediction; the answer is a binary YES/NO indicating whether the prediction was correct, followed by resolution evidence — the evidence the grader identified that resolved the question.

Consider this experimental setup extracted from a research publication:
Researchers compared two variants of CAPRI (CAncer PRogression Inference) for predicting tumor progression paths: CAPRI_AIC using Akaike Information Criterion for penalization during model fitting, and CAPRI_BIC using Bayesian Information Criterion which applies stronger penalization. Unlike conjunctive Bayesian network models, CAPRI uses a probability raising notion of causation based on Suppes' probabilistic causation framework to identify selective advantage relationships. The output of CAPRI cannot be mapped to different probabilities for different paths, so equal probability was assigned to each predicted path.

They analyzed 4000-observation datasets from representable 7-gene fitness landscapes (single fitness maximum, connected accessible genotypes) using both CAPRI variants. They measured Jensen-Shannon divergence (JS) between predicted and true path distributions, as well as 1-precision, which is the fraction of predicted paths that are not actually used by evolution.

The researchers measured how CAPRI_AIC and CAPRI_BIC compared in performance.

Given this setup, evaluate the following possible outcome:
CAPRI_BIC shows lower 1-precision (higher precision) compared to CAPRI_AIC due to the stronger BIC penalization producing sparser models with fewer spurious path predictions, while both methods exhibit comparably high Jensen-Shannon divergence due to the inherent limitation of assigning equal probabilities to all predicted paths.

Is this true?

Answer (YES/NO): NO